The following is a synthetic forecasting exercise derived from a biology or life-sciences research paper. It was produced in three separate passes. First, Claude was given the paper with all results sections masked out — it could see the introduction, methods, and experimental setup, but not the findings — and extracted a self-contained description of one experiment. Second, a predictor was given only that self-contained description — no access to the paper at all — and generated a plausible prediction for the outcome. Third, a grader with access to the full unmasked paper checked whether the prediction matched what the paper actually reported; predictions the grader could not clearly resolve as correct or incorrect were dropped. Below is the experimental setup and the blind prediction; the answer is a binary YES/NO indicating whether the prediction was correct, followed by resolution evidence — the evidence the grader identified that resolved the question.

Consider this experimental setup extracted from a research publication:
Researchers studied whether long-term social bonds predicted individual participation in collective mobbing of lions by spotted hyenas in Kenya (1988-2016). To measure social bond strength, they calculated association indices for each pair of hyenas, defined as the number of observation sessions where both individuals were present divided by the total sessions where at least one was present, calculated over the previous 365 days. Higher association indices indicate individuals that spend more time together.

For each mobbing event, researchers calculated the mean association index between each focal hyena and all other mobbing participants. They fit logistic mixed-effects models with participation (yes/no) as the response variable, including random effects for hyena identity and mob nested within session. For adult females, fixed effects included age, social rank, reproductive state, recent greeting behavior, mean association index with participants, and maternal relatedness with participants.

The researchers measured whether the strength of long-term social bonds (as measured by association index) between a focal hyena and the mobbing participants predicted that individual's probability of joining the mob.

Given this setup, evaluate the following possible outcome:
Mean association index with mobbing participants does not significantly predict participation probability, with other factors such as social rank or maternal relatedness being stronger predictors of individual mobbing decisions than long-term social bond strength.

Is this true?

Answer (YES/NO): NO